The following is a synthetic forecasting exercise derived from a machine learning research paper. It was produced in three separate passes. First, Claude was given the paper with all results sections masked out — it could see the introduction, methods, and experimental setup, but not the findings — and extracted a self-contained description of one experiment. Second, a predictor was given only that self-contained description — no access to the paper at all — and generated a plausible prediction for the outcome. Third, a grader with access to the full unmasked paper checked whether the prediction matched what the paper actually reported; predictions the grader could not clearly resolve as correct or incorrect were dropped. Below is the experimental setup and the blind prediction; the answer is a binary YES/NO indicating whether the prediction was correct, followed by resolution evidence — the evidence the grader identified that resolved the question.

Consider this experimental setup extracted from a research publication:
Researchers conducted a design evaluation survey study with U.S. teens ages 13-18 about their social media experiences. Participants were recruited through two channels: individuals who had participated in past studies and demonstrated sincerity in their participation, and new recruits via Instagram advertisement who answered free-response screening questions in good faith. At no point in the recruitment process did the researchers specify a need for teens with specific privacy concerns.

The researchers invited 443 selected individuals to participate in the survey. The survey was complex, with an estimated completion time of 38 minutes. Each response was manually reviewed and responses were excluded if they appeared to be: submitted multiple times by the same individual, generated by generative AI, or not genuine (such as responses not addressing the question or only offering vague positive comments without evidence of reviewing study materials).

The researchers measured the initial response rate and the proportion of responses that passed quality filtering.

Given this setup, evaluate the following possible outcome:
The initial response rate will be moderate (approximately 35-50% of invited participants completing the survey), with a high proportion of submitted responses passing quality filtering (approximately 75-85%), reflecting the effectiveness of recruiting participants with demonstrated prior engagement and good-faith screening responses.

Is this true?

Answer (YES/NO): NO